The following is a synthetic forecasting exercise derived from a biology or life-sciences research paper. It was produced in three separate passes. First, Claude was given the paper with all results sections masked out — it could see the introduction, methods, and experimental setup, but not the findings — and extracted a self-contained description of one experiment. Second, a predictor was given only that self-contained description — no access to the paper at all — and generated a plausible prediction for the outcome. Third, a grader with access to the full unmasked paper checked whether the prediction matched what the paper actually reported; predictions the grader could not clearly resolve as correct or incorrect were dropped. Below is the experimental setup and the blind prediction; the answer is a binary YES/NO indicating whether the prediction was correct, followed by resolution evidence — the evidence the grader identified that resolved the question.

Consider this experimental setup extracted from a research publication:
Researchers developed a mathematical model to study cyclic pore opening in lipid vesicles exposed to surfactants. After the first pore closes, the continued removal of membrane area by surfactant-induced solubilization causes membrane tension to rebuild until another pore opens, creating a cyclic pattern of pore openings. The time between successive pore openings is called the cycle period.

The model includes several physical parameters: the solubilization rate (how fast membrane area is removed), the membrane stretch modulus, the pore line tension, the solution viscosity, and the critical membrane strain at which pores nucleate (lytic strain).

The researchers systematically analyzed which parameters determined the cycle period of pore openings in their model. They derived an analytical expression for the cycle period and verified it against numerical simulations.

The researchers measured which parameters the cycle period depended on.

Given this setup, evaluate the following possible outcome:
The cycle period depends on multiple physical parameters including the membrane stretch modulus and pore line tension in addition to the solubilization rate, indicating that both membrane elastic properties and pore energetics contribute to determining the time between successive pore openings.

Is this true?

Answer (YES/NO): NO